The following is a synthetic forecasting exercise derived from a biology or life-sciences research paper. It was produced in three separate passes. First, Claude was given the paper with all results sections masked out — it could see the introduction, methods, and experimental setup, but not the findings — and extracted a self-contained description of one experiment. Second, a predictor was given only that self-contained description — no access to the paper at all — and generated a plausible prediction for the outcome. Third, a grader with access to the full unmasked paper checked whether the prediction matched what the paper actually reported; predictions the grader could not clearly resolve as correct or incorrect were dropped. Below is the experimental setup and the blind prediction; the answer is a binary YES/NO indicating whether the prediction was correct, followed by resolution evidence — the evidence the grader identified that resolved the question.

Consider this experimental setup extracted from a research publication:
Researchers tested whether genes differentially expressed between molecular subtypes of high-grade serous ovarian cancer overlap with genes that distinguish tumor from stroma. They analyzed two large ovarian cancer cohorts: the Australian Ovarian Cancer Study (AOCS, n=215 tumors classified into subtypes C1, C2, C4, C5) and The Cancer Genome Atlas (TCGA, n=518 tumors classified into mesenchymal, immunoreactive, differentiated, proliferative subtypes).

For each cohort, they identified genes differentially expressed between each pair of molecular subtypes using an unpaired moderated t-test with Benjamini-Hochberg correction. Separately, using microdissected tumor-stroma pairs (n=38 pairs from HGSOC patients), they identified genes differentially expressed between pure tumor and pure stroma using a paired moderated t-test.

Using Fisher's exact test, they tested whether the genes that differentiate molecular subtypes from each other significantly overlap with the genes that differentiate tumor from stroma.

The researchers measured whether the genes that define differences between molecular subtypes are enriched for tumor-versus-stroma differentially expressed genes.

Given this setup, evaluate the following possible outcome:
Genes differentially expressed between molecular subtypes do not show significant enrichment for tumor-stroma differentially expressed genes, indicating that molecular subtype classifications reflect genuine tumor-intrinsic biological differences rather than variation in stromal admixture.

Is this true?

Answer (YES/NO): NO